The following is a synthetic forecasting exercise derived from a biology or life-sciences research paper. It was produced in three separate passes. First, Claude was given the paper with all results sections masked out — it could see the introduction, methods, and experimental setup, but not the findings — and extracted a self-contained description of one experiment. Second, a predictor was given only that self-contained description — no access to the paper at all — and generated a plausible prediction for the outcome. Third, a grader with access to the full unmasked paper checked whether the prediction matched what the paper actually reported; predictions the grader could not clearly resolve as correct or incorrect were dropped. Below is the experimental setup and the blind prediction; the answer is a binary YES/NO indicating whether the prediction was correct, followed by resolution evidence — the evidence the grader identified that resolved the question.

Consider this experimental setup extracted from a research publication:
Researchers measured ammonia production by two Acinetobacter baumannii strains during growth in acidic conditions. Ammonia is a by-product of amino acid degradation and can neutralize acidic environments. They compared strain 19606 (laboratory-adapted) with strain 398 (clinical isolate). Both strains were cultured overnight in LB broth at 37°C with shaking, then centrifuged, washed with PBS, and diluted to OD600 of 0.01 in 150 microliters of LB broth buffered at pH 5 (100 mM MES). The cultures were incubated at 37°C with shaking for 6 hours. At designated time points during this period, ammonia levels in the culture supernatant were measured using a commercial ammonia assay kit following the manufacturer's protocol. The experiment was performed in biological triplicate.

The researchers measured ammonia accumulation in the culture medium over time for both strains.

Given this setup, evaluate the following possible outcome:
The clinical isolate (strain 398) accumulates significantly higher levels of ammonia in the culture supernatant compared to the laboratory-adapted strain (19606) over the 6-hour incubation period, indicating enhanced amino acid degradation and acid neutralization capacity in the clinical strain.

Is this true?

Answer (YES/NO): YES